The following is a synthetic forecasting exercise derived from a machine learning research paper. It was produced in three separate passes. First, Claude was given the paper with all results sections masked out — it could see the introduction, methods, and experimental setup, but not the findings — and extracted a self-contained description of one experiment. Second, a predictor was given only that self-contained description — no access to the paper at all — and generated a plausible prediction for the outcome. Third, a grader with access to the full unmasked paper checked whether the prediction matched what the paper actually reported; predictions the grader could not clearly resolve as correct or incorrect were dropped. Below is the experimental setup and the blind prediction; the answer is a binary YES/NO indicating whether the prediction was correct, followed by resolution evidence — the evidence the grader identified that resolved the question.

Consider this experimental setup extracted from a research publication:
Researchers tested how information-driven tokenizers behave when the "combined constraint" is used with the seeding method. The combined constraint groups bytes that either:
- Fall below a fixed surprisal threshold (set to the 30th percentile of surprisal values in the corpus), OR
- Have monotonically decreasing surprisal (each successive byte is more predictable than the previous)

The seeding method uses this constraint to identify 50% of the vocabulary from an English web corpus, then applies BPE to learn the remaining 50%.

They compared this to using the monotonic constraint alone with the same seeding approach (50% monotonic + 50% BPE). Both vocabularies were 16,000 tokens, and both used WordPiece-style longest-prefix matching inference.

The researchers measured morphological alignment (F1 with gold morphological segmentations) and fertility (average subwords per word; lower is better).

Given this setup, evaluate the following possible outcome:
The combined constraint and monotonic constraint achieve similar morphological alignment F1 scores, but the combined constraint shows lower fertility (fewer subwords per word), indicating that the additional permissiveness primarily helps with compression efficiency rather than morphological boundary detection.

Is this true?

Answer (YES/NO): NO